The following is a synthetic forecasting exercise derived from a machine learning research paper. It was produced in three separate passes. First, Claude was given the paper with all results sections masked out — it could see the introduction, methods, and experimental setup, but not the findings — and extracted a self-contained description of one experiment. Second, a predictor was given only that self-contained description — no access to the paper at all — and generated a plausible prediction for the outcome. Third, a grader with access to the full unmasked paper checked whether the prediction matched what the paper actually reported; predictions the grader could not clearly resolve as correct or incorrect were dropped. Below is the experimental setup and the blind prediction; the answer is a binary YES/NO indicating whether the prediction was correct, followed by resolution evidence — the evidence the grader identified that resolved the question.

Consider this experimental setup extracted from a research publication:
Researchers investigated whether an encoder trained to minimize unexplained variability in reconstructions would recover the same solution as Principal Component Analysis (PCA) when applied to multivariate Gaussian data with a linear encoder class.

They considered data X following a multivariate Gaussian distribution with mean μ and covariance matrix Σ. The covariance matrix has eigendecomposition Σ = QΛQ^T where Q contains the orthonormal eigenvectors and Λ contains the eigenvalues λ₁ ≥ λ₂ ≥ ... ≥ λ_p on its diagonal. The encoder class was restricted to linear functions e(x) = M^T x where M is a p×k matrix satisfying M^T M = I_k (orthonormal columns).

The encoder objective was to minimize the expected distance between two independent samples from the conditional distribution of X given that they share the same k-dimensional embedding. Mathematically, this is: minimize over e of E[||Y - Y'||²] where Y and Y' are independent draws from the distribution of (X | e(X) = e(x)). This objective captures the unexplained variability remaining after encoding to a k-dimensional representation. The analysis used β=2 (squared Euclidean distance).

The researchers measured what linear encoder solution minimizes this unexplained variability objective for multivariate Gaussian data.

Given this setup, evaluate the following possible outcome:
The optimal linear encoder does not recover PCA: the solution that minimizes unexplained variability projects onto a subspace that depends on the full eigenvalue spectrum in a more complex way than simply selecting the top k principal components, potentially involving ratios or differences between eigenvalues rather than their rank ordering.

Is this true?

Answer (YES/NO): NO